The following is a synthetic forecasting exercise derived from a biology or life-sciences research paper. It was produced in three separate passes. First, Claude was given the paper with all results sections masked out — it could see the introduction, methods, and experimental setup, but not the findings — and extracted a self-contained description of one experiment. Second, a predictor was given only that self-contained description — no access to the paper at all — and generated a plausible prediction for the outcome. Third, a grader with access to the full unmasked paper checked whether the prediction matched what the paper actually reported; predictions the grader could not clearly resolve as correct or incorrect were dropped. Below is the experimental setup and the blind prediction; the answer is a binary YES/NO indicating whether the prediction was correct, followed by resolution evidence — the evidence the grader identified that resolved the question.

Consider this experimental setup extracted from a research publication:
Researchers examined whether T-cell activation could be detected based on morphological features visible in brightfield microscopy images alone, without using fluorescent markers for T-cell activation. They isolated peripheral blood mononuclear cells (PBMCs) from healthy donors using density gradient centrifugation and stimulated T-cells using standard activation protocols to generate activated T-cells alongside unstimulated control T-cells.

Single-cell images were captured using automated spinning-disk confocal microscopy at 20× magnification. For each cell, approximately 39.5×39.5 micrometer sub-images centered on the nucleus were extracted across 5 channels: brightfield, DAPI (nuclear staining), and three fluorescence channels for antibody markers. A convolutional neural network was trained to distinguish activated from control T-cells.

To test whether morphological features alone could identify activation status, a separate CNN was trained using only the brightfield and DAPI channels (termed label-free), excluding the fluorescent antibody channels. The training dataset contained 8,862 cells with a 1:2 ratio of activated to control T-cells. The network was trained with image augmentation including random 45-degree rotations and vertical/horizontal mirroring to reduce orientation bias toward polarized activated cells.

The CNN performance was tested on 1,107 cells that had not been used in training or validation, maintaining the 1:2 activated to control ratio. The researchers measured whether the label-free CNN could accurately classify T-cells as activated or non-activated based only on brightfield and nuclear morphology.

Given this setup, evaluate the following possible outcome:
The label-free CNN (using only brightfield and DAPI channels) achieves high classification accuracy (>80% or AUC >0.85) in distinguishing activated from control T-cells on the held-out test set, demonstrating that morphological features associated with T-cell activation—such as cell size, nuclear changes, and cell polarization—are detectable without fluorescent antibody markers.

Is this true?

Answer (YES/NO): YES